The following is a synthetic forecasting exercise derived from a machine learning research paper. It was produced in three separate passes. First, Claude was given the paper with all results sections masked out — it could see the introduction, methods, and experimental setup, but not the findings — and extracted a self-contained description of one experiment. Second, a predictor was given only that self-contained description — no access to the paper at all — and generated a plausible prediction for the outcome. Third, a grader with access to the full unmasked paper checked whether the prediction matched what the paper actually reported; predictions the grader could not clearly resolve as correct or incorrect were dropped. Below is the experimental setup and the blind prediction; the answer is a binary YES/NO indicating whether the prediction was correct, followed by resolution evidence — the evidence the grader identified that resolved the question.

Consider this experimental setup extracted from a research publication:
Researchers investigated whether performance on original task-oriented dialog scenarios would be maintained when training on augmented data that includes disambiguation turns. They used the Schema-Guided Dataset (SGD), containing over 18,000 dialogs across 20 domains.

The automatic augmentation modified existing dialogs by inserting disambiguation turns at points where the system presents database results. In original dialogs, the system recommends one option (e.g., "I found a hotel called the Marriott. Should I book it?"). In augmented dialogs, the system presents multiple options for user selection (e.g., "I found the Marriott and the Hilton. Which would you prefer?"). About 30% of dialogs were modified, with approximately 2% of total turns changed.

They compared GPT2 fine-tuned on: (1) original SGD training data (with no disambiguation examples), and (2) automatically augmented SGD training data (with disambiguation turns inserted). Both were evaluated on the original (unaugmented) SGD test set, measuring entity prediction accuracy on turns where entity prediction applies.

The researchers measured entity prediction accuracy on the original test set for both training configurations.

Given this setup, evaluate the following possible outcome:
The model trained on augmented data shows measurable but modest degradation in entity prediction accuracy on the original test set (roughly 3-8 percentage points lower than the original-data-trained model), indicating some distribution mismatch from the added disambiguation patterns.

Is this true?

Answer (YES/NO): NO